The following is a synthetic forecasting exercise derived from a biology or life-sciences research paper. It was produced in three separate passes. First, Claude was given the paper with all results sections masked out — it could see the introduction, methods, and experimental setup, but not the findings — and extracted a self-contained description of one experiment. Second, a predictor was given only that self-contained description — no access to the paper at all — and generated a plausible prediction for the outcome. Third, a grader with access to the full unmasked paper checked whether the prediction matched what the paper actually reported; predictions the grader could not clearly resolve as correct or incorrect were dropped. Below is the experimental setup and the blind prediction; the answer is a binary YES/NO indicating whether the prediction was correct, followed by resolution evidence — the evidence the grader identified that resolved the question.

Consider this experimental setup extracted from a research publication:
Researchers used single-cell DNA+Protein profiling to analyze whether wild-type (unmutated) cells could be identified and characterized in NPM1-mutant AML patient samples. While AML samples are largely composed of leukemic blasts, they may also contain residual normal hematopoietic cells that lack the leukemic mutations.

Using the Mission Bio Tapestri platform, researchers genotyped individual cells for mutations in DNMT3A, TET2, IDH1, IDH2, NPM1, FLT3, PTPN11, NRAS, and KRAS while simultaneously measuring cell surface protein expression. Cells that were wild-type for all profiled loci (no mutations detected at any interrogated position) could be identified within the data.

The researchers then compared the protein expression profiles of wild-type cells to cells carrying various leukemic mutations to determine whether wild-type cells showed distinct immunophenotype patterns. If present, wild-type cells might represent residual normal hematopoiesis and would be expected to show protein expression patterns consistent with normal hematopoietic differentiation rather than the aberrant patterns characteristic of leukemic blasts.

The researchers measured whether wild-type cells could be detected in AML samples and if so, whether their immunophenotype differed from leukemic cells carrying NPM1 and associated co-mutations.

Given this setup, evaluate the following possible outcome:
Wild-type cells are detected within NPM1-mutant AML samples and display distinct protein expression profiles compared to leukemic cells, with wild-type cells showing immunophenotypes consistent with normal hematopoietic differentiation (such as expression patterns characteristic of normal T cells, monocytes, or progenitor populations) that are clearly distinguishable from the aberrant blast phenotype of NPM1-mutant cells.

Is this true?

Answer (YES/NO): YES